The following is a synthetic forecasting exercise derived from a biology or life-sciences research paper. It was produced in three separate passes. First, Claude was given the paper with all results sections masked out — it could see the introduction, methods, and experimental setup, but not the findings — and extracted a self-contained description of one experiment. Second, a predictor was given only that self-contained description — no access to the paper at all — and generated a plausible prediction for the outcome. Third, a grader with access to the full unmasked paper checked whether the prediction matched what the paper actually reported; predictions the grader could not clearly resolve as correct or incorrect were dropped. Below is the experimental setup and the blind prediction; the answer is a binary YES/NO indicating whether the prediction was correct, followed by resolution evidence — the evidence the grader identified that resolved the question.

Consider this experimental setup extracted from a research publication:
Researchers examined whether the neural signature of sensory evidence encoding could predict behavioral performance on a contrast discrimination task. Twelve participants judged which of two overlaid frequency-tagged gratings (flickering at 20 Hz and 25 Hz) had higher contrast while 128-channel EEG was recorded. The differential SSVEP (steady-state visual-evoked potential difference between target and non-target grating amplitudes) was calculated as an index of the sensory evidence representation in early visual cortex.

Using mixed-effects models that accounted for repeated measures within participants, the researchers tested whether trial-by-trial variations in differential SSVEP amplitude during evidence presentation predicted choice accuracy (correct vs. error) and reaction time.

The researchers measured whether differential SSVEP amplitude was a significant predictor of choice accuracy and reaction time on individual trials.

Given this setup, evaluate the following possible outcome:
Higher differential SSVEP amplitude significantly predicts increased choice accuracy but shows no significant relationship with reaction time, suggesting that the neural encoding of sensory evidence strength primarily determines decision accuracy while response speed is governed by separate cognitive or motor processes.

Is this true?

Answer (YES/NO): NO